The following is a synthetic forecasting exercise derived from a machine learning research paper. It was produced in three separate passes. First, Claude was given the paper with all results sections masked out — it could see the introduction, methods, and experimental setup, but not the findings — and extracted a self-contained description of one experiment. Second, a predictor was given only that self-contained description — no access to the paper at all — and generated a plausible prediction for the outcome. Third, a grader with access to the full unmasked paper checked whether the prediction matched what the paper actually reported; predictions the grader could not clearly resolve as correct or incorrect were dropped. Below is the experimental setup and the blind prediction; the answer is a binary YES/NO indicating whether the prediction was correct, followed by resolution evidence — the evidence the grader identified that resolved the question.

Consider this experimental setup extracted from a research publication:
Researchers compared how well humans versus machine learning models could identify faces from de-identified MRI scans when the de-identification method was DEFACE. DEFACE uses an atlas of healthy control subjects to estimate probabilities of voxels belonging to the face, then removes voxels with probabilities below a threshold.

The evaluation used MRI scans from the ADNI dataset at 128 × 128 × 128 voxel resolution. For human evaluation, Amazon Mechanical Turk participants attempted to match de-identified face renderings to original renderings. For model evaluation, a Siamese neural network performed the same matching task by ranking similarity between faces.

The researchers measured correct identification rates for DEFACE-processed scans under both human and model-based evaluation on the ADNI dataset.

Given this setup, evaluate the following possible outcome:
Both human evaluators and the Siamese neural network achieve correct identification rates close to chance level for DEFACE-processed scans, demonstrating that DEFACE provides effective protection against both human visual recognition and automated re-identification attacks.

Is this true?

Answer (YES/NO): NO